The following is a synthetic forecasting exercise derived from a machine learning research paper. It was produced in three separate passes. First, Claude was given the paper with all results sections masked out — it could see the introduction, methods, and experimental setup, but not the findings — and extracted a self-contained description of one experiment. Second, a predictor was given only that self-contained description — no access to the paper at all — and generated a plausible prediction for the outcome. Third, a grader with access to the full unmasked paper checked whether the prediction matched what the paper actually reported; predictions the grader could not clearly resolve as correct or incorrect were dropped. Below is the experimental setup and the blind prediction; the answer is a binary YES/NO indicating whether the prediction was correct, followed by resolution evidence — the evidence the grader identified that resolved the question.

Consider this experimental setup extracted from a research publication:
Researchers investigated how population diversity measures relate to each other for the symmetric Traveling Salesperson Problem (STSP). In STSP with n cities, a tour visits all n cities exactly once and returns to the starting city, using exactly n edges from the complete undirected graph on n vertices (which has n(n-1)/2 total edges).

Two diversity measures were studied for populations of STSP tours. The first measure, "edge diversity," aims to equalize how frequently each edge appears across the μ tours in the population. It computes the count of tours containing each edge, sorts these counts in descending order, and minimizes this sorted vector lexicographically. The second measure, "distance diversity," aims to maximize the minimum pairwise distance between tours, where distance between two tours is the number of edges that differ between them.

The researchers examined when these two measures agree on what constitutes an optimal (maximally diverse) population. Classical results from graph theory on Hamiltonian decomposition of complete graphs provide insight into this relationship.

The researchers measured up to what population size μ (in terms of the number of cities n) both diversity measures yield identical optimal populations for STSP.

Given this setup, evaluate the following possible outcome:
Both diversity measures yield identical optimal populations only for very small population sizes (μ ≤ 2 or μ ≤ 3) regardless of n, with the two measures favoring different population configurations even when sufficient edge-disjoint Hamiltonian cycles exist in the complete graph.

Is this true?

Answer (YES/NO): NO